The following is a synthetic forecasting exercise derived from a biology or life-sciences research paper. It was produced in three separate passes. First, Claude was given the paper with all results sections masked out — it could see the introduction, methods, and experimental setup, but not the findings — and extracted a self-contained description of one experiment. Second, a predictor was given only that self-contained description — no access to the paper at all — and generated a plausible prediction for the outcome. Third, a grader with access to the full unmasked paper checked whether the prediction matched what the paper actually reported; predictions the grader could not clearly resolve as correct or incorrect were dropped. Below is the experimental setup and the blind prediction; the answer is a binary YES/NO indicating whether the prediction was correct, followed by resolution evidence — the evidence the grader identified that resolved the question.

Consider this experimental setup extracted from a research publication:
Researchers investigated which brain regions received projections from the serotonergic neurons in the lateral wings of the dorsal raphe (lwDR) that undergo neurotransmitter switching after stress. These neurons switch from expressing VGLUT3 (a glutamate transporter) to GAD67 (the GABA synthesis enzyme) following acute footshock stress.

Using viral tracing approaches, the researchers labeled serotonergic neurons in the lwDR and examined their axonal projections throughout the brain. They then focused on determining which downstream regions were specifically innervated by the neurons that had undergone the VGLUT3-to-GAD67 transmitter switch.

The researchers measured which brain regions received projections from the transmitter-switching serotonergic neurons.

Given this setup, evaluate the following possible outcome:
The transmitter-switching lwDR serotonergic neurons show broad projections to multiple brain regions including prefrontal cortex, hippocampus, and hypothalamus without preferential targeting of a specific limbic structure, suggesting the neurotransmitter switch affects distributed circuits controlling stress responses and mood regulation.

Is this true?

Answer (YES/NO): NO